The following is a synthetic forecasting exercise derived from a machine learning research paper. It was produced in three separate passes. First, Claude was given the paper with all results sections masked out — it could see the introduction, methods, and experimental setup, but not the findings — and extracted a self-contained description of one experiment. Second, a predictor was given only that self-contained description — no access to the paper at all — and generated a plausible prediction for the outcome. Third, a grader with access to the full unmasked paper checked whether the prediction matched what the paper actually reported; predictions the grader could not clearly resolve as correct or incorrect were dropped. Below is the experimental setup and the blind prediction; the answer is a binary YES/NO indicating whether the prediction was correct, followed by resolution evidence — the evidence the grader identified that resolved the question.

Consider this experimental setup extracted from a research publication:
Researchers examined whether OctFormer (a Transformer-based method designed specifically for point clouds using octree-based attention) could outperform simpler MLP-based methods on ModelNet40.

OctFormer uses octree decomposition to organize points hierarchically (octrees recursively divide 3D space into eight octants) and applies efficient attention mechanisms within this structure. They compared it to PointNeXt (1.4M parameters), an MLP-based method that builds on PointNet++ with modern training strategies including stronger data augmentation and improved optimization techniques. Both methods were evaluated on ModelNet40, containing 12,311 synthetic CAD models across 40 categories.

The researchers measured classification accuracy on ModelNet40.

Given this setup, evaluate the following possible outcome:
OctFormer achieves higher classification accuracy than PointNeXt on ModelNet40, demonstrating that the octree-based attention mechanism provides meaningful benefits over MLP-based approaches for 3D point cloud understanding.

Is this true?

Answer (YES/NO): NO